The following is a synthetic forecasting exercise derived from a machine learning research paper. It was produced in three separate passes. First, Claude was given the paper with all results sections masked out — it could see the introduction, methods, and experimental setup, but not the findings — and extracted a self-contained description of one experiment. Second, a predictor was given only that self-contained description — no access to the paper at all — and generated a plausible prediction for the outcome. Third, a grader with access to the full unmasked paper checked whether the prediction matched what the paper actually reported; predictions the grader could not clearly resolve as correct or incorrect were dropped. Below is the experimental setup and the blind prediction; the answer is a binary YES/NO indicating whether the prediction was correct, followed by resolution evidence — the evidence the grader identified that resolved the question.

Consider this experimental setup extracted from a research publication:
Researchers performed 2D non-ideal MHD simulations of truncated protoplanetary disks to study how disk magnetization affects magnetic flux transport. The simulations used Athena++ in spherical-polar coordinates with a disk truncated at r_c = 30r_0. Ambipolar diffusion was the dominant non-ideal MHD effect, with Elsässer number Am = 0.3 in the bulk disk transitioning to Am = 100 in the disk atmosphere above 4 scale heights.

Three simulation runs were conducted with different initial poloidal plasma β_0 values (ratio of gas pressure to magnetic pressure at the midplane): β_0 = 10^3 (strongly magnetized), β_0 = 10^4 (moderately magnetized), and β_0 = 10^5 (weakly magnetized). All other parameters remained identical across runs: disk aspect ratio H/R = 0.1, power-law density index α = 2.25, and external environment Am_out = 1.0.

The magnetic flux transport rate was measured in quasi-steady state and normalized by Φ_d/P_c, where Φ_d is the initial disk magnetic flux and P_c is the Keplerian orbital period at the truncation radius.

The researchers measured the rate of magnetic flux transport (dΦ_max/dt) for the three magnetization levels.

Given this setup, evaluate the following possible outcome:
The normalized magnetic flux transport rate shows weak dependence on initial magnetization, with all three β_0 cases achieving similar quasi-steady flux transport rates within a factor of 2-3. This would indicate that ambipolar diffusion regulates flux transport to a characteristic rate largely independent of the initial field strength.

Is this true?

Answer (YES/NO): NO